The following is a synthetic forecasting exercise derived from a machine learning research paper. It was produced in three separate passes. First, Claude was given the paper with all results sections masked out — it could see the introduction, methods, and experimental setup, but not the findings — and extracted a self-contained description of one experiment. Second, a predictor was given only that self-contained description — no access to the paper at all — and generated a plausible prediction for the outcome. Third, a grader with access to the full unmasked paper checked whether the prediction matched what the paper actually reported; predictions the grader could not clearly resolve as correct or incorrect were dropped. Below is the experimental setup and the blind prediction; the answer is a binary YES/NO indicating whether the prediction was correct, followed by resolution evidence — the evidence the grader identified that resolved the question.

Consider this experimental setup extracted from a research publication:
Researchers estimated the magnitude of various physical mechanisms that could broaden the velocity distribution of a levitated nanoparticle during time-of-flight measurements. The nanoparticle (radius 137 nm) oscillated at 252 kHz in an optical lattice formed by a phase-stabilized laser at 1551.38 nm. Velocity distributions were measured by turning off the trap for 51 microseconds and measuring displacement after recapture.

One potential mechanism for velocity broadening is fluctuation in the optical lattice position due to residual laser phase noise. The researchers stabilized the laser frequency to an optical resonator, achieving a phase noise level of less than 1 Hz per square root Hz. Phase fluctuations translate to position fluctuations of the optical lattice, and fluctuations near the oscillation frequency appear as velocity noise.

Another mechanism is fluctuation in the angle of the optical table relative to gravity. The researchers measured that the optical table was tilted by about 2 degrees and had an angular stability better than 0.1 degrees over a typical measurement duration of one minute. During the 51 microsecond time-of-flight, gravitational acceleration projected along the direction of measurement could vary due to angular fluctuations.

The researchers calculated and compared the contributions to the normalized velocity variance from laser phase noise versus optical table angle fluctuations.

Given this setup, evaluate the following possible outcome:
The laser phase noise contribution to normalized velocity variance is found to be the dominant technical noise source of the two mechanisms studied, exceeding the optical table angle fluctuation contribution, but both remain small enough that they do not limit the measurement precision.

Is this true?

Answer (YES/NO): NO